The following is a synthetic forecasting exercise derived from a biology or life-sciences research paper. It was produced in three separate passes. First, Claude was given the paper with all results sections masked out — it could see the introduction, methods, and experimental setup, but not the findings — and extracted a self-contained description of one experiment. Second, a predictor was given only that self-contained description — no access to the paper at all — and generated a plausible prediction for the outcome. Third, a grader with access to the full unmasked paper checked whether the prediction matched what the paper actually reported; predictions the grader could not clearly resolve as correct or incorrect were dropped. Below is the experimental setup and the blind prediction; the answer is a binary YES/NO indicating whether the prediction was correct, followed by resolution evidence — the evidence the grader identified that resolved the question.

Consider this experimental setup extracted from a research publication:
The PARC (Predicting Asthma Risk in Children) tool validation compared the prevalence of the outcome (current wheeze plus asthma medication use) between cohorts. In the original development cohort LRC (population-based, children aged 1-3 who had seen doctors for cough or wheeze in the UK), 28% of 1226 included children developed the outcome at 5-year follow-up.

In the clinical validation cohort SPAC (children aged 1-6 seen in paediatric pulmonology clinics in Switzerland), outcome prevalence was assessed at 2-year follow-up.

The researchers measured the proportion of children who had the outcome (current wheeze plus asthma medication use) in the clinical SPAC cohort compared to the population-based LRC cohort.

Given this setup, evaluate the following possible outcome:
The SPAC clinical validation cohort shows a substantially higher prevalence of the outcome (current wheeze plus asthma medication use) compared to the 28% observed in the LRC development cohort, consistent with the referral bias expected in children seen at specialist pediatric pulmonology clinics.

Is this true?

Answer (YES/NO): YES